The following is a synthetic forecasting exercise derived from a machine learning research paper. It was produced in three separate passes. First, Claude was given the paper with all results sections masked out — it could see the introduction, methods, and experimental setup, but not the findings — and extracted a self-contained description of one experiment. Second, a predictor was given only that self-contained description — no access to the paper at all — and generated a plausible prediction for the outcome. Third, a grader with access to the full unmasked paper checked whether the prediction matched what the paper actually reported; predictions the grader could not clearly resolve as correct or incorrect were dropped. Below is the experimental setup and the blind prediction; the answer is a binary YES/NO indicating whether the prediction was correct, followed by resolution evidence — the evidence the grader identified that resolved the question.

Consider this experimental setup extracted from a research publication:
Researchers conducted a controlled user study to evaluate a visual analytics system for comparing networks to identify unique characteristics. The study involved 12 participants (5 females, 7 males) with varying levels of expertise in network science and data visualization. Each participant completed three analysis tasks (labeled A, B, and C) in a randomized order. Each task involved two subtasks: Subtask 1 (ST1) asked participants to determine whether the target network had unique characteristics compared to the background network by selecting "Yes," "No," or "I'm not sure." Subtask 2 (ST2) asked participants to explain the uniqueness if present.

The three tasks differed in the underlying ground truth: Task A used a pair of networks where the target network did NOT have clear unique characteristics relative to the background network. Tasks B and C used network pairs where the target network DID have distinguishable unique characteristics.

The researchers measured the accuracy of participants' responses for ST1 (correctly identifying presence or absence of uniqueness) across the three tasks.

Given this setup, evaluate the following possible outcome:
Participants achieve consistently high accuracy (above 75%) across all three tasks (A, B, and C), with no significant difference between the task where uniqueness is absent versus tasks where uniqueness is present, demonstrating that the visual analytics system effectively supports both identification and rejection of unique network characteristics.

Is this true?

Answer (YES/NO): NO